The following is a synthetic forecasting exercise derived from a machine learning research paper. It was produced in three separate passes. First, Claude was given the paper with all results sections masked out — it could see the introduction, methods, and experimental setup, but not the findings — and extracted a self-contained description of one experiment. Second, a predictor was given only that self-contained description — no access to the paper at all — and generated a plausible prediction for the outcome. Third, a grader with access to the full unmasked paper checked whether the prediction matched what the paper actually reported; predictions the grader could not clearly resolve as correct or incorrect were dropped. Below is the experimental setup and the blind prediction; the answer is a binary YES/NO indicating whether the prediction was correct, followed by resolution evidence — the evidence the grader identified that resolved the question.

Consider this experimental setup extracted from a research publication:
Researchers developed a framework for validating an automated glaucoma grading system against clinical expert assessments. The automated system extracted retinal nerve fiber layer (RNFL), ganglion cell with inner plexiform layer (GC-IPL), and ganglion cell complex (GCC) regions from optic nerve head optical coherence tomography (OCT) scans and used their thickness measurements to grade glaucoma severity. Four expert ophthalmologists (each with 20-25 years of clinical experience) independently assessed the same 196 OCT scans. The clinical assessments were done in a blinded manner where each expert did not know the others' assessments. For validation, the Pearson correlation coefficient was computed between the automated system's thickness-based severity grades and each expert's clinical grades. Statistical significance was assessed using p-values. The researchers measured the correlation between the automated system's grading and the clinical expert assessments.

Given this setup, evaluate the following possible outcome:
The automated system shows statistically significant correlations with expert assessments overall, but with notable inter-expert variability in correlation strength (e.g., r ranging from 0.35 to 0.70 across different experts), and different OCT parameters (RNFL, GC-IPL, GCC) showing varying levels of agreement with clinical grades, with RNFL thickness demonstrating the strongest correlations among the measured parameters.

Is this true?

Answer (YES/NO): NO